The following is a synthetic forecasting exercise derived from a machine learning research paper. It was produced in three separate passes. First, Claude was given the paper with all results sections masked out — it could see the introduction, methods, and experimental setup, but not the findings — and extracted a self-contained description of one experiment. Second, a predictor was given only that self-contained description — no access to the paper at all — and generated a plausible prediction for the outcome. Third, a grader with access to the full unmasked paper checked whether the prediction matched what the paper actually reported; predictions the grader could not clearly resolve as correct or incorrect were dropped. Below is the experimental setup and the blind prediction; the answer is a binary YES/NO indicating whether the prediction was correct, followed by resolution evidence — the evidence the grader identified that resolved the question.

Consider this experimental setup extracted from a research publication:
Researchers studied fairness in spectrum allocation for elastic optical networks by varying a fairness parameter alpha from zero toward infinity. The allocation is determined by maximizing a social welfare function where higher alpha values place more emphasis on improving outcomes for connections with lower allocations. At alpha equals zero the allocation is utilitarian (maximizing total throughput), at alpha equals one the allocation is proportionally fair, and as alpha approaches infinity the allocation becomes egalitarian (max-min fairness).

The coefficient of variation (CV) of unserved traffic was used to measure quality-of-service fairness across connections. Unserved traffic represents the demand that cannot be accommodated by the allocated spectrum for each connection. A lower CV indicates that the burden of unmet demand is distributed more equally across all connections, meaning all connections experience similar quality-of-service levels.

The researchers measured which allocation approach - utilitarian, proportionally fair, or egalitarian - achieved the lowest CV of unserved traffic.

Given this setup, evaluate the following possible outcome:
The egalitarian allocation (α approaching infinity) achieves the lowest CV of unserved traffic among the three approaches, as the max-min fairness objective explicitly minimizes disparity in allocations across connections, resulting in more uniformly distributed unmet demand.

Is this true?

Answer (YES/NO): YES